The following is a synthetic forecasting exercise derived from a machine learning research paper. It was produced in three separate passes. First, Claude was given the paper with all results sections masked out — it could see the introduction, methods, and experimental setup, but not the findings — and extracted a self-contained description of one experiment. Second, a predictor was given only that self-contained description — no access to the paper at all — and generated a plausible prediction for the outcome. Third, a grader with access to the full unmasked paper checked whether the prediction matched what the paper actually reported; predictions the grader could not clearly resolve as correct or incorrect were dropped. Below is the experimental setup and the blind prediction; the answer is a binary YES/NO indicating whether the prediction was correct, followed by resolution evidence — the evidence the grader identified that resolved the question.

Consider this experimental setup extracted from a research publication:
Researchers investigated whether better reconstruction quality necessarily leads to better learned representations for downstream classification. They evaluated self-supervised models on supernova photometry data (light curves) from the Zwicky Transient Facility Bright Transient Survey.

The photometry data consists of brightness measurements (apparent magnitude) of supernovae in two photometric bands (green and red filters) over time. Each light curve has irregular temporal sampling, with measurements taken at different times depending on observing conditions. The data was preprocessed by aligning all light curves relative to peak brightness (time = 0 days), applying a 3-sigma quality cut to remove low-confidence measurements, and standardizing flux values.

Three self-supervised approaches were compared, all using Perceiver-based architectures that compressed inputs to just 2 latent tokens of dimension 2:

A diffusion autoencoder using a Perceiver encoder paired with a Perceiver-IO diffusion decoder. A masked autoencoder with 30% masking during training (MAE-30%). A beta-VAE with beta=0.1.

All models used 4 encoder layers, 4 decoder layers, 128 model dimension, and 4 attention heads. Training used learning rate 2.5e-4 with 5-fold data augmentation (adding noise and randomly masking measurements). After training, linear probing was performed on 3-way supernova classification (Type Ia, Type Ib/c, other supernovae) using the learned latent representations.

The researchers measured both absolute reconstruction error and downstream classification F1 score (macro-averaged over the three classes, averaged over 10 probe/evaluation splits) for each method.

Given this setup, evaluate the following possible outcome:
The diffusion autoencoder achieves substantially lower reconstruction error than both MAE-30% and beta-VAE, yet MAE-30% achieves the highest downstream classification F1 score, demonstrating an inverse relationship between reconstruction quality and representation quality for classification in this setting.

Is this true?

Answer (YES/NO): NO